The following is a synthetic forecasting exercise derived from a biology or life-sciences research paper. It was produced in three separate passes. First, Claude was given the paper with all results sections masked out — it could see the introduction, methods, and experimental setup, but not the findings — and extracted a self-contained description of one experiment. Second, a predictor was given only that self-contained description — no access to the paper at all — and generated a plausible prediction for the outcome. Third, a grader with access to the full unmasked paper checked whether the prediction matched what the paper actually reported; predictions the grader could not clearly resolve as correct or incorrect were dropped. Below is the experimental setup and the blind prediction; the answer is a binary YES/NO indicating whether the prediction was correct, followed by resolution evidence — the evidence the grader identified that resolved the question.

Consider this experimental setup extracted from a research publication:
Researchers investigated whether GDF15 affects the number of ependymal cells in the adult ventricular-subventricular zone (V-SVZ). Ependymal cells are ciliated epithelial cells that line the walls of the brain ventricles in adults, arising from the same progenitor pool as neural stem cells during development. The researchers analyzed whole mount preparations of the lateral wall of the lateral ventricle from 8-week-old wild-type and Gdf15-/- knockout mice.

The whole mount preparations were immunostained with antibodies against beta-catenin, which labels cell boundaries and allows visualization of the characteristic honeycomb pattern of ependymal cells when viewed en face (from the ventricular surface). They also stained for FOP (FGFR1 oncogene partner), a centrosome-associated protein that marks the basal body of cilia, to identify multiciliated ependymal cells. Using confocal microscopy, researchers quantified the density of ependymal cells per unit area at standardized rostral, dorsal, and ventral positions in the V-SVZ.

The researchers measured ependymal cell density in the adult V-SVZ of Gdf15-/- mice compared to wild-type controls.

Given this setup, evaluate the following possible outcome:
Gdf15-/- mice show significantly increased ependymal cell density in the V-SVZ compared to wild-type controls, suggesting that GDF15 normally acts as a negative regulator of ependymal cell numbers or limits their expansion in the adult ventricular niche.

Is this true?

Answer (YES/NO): YES